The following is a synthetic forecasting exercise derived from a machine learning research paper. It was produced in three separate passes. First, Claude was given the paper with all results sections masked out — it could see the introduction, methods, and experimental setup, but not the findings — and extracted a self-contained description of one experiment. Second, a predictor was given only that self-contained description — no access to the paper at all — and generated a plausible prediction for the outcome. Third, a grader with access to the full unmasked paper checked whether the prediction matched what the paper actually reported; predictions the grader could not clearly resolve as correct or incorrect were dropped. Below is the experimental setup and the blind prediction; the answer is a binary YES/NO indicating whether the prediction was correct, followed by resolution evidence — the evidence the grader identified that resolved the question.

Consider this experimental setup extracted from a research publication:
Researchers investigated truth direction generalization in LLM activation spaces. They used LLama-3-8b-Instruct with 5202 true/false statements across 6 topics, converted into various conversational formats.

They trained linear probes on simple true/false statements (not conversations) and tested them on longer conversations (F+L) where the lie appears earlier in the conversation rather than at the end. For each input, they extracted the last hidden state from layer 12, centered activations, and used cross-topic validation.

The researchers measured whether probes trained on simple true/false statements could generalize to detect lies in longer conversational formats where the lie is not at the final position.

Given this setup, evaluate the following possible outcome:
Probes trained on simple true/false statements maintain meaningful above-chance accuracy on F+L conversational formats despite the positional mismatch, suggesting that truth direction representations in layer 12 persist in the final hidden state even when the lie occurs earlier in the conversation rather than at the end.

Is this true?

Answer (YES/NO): NO